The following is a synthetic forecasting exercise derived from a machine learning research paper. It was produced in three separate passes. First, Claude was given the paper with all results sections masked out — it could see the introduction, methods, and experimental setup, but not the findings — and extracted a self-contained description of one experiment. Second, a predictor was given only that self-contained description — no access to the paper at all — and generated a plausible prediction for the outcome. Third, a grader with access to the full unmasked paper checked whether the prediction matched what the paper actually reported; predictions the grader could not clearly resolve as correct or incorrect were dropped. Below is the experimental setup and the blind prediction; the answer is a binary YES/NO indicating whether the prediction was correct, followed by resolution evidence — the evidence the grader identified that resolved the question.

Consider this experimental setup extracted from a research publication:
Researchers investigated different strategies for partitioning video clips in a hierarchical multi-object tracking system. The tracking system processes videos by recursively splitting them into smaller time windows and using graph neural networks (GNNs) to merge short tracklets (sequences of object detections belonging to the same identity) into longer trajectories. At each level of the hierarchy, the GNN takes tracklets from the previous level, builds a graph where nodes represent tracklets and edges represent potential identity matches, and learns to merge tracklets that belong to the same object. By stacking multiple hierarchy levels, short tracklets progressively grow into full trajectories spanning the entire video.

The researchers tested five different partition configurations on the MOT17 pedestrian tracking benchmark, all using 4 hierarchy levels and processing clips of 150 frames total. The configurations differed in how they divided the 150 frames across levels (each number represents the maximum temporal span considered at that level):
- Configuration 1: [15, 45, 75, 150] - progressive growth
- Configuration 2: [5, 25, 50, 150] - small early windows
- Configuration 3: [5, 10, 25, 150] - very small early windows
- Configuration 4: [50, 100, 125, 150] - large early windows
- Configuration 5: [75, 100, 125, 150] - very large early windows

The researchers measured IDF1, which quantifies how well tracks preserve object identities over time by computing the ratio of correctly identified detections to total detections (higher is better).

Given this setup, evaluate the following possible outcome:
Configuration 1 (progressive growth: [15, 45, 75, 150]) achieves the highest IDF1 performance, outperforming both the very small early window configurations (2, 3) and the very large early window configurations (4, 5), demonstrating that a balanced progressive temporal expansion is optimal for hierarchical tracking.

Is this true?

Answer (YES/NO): YES